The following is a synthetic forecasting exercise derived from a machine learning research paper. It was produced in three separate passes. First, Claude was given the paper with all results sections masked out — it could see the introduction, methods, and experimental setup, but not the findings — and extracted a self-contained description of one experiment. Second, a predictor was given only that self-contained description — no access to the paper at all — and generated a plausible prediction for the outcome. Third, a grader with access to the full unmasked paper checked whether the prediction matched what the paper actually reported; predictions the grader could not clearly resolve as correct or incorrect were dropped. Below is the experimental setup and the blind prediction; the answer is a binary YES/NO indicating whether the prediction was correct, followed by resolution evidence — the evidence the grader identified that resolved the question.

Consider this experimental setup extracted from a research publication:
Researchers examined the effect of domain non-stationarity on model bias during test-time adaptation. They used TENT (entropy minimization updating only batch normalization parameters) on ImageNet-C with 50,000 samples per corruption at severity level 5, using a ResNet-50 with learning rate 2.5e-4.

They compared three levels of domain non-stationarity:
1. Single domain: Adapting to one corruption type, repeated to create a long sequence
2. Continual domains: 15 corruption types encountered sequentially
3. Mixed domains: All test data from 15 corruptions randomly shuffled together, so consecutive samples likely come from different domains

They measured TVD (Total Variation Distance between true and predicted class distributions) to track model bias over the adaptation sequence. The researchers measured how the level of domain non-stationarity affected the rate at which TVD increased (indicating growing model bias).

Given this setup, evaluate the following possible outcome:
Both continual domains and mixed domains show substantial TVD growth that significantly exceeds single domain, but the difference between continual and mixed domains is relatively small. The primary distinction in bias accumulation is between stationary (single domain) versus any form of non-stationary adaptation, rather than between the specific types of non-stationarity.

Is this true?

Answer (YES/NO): NO